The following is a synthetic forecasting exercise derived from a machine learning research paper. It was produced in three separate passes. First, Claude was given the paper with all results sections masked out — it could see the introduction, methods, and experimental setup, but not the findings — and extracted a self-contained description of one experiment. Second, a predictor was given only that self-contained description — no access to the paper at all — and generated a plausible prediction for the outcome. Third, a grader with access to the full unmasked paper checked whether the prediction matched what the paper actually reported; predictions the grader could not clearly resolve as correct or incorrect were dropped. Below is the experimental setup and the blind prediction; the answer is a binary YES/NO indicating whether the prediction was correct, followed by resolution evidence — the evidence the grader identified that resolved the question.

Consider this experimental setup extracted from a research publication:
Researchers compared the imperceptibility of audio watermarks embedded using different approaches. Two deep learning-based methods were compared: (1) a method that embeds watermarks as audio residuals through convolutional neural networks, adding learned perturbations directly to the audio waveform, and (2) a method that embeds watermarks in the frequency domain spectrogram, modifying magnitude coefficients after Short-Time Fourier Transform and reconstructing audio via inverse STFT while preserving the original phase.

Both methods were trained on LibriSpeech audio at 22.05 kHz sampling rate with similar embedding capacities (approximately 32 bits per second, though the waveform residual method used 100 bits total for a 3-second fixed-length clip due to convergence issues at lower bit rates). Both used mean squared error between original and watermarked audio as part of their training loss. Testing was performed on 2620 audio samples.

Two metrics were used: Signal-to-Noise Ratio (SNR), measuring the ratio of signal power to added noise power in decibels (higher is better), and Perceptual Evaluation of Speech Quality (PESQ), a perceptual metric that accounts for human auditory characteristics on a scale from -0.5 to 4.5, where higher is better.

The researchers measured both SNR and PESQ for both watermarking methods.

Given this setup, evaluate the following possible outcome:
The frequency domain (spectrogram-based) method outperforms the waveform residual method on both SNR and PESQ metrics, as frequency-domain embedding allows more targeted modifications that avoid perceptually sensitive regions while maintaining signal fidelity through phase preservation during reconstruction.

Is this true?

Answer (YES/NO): YES